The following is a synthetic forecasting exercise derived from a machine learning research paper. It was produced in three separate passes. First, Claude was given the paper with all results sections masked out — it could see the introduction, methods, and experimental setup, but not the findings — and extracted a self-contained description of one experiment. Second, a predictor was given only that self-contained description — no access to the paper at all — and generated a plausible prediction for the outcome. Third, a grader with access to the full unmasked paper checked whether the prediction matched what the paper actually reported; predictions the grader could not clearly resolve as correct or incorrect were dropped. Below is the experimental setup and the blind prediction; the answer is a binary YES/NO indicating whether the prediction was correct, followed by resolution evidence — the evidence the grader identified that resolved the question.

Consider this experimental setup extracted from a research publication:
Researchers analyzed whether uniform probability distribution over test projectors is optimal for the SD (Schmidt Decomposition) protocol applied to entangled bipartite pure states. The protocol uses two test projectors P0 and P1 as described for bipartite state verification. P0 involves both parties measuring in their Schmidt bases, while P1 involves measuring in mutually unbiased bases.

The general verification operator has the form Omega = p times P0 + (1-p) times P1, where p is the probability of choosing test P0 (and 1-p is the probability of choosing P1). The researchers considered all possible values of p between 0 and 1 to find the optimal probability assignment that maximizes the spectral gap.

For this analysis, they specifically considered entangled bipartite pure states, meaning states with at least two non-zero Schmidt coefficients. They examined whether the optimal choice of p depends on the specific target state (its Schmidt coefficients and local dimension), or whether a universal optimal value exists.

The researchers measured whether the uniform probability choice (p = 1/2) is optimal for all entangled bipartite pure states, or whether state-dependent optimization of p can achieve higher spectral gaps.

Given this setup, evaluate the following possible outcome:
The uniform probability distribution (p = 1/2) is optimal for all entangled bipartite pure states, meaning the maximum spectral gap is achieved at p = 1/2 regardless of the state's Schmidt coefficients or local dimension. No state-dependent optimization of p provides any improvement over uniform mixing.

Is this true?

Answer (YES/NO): YES